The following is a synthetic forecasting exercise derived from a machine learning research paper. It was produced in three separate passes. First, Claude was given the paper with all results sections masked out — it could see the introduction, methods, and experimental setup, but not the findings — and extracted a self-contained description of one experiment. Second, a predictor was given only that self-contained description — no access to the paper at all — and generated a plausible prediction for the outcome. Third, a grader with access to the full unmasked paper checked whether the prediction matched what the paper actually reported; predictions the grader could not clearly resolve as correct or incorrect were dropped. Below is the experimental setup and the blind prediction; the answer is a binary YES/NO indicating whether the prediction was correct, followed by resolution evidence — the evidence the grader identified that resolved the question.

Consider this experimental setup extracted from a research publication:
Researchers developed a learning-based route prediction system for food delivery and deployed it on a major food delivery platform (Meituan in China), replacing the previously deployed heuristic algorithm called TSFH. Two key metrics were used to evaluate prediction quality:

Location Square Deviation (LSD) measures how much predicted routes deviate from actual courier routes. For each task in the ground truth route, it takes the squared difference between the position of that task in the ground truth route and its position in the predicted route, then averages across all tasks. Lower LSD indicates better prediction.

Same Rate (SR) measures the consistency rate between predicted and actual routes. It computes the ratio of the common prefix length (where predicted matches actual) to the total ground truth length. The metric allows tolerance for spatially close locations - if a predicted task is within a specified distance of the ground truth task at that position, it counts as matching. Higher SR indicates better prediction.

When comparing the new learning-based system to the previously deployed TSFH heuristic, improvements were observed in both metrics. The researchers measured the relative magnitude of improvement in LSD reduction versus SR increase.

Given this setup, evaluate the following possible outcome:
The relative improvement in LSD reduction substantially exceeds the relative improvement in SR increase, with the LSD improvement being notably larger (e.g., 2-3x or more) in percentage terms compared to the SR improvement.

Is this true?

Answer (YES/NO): YES